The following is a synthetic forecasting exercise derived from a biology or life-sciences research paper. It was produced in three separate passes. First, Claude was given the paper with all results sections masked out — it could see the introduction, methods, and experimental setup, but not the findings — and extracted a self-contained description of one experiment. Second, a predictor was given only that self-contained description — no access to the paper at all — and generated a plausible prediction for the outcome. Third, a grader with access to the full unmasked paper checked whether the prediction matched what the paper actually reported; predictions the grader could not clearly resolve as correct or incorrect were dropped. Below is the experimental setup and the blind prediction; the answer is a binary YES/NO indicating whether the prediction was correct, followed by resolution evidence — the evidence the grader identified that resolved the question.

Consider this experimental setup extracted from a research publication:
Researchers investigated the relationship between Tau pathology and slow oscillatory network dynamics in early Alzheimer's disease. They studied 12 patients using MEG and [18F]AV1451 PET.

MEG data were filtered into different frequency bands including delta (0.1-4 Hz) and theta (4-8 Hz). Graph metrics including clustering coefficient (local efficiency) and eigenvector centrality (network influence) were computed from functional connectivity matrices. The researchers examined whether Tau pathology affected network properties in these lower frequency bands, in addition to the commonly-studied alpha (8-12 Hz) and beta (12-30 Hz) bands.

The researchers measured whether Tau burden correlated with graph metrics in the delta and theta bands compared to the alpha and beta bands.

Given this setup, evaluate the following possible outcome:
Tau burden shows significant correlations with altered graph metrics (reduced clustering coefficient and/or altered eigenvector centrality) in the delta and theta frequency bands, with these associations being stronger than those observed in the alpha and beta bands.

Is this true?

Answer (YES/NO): NO